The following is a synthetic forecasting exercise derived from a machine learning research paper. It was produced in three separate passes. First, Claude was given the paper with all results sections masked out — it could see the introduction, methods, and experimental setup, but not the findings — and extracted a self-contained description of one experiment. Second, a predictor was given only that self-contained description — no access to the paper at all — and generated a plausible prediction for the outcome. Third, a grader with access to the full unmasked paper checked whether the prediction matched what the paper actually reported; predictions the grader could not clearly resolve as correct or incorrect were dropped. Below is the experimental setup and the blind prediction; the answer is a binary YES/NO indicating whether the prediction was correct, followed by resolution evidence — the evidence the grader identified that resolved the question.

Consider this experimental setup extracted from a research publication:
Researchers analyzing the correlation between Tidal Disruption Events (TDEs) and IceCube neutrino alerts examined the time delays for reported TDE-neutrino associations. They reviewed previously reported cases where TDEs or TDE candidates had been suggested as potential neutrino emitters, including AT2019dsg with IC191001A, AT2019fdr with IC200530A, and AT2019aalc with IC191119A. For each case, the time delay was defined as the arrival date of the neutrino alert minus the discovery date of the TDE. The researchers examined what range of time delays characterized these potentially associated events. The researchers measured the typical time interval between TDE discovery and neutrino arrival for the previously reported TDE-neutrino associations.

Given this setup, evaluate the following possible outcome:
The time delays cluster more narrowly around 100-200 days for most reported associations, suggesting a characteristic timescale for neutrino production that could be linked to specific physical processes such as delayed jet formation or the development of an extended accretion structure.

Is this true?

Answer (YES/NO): NO